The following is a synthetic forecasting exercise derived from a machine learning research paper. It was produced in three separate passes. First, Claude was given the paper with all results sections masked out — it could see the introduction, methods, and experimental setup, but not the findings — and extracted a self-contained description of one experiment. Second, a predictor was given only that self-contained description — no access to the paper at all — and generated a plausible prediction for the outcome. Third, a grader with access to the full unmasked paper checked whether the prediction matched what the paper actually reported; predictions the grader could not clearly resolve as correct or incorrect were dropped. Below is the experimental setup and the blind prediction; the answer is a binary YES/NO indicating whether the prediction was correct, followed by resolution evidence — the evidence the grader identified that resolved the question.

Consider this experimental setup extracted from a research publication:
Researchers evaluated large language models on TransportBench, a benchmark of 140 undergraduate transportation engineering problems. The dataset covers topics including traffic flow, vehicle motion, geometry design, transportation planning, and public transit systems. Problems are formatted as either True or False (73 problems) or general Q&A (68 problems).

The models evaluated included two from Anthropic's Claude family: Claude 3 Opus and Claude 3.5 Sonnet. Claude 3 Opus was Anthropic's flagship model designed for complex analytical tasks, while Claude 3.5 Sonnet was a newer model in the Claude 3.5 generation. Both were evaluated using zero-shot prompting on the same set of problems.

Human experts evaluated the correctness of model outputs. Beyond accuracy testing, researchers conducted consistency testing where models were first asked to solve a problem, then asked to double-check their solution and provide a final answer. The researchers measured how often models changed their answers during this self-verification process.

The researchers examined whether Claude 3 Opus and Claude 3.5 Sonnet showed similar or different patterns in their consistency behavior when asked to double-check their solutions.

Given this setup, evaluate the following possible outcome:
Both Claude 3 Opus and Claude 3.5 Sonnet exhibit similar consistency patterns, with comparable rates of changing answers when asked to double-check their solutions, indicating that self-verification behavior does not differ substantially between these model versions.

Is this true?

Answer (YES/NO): NO